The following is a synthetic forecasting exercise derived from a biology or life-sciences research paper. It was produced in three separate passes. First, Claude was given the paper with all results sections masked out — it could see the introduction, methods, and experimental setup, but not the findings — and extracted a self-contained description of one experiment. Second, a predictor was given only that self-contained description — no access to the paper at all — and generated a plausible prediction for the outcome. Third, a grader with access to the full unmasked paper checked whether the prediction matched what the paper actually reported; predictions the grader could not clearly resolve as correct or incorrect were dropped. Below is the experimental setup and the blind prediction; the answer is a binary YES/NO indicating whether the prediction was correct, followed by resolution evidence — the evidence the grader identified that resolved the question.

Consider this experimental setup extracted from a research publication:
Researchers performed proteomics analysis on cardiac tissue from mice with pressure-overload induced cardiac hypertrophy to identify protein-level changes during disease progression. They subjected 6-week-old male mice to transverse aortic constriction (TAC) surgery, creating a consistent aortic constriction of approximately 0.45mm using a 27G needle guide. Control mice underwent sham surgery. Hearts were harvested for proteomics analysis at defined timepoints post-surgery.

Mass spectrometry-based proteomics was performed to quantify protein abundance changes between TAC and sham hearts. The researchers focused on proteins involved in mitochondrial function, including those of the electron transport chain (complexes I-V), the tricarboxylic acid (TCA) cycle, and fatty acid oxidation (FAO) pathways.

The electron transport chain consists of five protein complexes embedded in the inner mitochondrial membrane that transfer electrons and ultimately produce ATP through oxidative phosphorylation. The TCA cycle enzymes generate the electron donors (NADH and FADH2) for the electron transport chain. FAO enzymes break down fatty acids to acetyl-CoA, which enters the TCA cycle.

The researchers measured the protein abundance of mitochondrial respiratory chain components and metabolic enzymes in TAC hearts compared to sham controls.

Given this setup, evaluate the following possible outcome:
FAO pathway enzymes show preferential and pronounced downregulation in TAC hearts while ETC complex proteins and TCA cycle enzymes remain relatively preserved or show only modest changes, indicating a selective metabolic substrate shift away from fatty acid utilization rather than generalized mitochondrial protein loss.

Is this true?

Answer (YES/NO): NO